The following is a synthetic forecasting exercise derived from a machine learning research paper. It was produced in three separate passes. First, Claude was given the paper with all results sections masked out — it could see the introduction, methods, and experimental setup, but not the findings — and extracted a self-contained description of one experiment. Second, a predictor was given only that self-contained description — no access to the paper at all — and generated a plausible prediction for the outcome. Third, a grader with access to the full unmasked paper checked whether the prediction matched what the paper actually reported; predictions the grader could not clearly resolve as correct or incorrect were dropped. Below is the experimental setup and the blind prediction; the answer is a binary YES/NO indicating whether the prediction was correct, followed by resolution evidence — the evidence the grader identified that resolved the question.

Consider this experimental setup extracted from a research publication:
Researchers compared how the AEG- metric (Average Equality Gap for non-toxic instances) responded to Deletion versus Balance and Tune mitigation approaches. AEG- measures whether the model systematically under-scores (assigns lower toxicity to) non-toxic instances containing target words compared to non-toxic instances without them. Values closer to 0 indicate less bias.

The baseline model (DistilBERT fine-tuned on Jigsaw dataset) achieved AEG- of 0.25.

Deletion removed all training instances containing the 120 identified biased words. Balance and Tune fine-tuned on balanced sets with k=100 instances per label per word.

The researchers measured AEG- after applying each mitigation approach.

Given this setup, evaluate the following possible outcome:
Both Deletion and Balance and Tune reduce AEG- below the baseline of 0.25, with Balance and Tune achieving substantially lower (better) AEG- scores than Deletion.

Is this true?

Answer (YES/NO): NO